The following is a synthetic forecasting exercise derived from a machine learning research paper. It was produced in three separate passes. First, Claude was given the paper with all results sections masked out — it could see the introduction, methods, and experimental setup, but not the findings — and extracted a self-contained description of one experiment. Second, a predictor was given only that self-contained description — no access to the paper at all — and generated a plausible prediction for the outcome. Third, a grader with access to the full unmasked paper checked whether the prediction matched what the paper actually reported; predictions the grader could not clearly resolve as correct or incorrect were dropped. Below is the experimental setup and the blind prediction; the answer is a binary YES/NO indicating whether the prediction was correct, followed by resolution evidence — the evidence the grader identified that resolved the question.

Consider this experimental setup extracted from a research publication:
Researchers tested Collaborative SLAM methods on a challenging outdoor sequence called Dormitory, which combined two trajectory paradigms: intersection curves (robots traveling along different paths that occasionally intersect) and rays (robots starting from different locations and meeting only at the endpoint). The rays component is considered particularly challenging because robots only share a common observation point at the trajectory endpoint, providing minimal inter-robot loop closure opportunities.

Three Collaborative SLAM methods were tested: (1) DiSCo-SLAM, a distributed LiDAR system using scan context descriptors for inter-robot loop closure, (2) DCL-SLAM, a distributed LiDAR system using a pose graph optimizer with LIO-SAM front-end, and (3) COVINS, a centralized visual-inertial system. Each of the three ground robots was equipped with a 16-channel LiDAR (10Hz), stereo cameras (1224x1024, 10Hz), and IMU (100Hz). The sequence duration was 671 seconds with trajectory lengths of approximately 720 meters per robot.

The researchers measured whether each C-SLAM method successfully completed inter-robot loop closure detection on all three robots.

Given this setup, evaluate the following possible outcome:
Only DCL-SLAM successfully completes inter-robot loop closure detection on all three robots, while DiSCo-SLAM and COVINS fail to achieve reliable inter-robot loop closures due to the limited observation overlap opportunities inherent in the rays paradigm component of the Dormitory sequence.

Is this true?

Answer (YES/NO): YES